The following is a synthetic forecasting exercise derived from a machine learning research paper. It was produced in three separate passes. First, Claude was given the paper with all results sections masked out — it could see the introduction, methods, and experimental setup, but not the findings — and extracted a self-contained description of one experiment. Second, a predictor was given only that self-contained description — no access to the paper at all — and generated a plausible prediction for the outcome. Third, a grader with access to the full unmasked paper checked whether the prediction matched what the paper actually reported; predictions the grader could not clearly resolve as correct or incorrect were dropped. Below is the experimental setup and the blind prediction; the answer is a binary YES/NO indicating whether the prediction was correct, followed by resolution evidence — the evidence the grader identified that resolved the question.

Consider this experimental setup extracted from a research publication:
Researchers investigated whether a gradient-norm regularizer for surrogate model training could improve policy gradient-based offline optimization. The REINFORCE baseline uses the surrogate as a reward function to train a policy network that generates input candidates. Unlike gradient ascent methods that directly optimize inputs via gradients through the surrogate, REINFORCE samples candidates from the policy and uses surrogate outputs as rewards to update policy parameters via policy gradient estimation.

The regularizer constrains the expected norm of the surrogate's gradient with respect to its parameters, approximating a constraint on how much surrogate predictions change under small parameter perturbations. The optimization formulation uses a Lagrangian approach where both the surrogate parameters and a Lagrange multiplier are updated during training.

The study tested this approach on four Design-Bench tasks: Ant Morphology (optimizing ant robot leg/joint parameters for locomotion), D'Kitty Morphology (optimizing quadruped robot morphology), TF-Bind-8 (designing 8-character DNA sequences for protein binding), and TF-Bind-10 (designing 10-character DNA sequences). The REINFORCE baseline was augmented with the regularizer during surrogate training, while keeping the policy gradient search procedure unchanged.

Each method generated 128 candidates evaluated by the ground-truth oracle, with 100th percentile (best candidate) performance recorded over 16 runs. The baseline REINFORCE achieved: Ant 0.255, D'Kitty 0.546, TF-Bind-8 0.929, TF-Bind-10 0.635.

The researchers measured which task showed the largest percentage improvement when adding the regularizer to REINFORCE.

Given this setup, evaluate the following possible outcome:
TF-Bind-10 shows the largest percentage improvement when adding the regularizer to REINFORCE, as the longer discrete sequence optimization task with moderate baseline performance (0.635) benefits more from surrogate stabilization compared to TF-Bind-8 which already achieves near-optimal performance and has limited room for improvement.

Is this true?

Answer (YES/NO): NO